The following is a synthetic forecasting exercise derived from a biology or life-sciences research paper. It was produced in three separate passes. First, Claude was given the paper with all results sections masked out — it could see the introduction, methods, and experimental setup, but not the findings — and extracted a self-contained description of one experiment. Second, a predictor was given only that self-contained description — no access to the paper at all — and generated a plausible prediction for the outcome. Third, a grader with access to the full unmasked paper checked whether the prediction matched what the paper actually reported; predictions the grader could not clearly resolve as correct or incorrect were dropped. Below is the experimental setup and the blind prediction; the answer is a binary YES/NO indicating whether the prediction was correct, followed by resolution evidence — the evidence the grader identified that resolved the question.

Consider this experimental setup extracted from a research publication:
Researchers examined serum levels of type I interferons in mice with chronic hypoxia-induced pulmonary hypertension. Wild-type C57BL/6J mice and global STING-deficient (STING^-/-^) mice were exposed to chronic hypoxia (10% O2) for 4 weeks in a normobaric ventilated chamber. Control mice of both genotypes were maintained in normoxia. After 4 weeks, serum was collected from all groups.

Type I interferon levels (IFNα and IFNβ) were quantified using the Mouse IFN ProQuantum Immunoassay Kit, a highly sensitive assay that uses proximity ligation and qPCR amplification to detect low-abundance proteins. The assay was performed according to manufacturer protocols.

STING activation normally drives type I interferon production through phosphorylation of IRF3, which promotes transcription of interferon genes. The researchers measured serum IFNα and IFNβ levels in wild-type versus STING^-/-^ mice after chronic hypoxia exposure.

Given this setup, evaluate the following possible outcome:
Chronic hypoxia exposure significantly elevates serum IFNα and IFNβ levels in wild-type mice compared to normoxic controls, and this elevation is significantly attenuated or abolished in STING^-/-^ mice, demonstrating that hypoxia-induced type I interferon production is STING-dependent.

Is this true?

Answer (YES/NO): NO